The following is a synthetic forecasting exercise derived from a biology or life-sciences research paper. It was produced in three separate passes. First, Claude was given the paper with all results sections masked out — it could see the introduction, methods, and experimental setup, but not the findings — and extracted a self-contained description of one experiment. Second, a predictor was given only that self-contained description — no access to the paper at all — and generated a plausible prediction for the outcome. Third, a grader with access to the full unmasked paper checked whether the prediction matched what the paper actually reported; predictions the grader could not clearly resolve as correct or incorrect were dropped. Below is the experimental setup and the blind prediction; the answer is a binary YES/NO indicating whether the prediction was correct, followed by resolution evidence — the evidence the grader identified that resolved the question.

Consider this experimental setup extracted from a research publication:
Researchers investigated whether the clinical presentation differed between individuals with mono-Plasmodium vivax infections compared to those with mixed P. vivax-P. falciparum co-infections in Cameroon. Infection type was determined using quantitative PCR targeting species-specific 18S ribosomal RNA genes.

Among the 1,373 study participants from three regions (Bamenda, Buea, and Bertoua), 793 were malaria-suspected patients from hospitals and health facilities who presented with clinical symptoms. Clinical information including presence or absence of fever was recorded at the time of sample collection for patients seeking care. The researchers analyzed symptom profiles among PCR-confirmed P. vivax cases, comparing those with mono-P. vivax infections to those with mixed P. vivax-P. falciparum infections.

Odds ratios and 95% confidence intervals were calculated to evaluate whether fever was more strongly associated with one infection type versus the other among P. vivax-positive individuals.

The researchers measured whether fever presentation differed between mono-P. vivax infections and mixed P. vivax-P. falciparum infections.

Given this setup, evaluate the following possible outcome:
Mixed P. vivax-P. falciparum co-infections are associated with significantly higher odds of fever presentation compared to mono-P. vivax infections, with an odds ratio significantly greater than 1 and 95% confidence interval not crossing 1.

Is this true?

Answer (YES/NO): NO